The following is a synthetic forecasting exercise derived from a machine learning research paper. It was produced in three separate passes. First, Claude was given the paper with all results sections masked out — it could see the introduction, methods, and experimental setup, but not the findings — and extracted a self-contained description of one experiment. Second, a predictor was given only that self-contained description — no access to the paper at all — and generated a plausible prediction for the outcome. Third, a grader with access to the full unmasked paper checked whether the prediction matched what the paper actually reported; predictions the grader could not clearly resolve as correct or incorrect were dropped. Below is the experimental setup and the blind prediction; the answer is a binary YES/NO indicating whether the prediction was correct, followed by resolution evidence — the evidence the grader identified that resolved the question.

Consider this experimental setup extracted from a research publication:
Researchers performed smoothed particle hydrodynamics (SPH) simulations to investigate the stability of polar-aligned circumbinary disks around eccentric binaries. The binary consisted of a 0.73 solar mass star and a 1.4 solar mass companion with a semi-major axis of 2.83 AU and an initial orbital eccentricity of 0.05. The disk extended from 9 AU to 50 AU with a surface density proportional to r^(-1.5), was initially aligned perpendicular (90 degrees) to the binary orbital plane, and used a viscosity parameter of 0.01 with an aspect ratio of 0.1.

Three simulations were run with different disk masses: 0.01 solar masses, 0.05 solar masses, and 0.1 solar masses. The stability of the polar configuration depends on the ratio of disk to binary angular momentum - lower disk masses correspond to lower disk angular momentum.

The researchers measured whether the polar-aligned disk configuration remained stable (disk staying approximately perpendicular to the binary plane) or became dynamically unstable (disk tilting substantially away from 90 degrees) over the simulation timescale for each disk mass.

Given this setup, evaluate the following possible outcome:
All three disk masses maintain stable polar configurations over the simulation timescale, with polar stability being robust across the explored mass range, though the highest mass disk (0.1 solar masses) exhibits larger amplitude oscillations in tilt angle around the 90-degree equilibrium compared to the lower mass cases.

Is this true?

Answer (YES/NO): NO